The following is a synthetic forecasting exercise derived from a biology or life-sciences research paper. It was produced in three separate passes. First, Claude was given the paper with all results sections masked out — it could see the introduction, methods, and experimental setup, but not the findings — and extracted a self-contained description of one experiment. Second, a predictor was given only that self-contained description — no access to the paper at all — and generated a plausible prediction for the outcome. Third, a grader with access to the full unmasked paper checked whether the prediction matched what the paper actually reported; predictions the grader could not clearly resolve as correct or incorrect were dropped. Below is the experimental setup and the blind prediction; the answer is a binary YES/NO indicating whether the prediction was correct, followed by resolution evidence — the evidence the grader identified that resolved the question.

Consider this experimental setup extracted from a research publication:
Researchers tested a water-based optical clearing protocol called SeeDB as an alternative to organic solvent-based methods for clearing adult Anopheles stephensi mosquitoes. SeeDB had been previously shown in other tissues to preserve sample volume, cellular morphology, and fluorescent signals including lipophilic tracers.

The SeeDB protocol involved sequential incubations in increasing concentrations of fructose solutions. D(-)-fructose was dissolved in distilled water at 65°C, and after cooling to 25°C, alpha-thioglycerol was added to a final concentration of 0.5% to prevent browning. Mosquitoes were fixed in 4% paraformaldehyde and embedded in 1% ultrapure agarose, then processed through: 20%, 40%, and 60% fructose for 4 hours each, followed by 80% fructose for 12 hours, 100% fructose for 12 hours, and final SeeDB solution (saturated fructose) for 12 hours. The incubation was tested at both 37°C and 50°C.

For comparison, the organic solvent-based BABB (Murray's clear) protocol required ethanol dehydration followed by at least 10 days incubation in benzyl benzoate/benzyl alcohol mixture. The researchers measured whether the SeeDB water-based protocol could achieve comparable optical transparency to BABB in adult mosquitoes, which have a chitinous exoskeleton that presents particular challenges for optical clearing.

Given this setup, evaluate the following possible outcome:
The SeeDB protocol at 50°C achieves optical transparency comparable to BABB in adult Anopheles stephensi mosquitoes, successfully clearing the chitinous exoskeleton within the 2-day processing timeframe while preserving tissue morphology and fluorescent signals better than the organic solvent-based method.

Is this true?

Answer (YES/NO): NO